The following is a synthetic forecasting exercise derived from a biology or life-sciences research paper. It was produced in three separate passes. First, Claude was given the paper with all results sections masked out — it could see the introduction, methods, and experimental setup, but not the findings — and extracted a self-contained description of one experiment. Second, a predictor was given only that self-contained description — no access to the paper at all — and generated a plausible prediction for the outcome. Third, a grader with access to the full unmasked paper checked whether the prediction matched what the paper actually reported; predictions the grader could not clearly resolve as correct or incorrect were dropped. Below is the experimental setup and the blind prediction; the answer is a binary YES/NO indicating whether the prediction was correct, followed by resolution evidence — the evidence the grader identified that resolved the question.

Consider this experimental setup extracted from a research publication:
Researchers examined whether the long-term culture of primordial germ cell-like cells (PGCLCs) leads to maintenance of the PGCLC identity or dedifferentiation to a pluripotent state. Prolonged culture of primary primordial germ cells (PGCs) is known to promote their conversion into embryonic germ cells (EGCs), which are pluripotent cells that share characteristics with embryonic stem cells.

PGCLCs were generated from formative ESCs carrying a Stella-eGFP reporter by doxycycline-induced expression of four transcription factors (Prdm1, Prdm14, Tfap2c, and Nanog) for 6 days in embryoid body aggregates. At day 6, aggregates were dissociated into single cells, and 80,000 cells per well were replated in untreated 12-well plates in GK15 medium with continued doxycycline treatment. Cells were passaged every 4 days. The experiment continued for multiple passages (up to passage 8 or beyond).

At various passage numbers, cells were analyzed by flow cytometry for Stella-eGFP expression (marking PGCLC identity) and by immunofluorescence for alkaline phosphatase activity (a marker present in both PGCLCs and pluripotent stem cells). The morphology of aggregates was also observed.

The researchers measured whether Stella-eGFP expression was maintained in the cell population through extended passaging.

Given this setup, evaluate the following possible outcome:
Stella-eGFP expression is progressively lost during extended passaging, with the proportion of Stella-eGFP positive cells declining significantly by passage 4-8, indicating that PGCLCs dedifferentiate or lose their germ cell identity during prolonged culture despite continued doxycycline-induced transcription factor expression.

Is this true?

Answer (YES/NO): NO